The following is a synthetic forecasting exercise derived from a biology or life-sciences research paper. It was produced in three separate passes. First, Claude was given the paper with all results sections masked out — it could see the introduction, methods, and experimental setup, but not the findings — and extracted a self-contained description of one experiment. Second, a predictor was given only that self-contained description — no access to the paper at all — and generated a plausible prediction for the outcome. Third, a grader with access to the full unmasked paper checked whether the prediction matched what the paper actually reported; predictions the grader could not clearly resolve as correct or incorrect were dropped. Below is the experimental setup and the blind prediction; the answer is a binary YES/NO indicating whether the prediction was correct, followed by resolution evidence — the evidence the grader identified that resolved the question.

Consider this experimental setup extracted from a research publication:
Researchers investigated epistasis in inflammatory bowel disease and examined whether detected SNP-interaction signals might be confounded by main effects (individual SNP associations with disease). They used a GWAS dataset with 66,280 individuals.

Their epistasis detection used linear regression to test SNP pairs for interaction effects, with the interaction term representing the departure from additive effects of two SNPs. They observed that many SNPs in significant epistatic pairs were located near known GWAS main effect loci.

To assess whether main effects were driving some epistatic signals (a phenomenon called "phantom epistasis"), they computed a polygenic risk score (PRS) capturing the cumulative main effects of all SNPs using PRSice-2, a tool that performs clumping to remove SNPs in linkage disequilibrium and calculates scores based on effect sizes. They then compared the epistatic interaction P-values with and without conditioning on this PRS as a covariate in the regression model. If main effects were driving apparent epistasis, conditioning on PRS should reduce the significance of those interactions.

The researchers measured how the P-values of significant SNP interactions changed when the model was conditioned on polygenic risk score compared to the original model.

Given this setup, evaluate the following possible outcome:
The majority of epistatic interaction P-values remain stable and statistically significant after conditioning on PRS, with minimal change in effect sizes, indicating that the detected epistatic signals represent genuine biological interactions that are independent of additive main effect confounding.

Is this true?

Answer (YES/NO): NO